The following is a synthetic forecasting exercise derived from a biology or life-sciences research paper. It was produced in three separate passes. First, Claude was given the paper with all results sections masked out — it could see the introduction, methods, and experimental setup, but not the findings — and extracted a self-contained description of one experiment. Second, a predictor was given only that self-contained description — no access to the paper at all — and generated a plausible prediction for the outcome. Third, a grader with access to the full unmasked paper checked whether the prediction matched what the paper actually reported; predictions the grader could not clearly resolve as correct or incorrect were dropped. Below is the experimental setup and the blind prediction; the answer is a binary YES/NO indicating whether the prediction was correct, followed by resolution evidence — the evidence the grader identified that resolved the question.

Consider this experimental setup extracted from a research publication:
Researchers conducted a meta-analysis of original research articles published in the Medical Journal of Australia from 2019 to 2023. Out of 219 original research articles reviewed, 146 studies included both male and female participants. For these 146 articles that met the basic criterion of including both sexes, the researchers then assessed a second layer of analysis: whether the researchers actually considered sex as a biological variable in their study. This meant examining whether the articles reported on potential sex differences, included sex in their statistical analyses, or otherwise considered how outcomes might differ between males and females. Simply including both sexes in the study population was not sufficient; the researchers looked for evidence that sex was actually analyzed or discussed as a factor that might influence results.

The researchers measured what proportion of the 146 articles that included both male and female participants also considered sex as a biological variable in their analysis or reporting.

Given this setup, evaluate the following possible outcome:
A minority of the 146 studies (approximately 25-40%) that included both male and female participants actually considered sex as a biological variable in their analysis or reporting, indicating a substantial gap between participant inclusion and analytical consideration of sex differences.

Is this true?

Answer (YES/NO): YES